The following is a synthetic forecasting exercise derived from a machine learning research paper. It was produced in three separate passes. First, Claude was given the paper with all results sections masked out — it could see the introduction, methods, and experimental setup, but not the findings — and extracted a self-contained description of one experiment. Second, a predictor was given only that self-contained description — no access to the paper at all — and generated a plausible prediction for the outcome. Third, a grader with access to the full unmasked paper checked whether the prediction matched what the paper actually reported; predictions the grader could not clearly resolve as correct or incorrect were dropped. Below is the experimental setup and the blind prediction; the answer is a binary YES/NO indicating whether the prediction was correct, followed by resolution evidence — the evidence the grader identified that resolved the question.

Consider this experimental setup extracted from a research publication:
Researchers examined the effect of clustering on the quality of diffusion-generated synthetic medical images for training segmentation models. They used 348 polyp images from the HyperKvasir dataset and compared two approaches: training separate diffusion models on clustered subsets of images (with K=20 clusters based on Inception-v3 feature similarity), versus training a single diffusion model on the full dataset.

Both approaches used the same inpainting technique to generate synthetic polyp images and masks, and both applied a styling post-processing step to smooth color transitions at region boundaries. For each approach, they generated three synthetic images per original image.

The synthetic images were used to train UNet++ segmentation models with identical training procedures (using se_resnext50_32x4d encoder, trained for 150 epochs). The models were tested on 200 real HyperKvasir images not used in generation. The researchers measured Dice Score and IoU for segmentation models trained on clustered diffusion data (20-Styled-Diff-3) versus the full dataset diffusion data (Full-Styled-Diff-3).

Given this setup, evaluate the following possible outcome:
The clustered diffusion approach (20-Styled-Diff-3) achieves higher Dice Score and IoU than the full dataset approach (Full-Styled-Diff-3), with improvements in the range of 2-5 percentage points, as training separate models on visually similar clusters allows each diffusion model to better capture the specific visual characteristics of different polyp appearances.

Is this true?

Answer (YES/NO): NO